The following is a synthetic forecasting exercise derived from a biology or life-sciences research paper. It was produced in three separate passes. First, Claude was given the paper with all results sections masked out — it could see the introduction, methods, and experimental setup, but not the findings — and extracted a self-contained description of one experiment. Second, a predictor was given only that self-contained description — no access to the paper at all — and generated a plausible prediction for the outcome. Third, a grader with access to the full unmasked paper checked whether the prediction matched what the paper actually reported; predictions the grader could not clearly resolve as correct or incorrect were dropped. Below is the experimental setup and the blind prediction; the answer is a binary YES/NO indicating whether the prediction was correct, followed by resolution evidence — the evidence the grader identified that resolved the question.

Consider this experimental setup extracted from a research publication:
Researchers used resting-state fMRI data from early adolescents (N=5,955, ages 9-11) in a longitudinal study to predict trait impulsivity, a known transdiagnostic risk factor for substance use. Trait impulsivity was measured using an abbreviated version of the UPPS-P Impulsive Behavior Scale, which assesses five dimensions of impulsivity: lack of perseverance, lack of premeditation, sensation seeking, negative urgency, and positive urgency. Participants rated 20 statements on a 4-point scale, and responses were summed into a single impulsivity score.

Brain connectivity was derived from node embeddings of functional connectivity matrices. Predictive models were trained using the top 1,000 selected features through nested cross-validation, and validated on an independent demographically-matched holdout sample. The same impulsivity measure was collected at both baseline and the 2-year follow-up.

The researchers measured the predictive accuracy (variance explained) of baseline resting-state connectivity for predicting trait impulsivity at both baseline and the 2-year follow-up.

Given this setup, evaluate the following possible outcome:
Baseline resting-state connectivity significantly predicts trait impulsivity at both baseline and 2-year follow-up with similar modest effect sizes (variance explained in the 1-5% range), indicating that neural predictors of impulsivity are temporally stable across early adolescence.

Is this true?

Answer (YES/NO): NO